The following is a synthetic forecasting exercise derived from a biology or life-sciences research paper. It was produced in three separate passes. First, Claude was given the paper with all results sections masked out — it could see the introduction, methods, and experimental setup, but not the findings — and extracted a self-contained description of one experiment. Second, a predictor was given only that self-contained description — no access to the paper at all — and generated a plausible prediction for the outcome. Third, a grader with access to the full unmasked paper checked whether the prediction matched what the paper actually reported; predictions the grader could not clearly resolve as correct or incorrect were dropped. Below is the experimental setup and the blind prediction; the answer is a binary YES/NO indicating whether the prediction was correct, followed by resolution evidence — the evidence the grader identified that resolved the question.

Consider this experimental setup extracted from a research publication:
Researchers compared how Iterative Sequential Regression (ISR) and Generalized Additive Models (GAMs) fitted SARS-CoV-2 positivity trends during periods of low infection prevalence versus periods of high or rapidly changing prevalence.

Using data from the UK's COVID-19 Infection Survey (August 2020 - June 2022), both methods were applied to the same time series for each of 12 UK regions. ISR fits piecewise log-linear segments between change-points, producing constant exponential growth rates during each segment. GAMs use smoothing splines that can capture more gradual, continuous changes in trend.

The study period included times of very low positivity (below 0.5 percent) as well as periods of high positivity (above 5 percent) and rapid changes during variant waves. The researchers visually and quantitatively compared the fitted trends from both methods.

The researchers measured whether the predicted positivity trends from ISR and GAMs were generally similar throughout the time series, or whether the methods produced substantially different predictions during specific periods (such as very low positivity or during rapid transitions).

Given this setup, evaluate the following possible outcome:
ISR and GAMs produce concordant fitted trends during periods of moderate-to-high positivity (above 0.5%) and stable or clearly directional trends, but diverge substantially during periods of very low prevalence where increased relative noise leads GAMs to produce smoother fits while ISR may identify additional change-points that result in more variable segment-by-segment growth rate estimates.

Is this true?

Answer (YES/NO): YES